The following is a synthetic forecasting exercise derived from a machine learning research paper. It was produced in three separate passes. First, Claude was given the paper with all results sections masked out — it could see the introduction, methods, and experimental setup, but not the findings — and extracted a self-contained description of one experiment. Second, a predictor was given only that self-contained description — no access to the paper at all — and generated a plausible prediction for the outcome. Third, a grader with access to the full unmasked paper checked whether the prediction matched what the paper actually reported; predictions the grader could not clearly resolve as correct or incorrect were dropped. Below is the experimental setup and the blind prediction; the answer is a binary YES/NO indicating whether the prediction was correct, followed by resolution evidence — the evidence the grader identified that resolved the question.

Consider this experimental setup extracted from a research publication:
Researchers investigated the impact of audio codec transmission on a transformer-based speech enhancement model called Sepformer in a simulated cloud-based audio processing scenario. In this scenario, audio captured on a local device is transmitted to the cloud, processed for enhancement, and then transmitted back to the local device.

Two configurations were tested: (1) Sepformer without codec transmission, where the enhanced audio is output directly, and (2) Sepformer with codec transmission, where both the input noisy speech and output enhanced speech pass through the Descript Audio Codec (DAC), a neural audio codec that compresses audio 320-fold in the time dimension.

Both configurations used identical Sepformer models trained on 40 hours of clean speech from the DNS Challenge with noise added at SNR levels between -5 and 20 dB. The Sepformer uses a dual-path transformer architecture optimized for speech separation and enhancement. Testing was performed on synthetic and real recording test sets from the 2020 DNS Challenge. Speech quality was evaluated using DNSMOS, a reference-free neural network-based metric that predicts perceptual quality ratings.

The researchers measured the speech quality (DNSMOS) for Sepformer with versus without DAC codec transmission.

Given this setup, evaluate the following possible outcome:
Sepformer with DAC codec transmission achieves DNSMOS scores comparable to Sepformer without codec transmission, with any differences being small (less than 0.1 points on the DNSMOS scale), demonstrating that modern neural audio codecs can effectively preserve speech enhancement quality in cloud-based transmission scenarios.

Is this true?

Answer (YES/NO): YES